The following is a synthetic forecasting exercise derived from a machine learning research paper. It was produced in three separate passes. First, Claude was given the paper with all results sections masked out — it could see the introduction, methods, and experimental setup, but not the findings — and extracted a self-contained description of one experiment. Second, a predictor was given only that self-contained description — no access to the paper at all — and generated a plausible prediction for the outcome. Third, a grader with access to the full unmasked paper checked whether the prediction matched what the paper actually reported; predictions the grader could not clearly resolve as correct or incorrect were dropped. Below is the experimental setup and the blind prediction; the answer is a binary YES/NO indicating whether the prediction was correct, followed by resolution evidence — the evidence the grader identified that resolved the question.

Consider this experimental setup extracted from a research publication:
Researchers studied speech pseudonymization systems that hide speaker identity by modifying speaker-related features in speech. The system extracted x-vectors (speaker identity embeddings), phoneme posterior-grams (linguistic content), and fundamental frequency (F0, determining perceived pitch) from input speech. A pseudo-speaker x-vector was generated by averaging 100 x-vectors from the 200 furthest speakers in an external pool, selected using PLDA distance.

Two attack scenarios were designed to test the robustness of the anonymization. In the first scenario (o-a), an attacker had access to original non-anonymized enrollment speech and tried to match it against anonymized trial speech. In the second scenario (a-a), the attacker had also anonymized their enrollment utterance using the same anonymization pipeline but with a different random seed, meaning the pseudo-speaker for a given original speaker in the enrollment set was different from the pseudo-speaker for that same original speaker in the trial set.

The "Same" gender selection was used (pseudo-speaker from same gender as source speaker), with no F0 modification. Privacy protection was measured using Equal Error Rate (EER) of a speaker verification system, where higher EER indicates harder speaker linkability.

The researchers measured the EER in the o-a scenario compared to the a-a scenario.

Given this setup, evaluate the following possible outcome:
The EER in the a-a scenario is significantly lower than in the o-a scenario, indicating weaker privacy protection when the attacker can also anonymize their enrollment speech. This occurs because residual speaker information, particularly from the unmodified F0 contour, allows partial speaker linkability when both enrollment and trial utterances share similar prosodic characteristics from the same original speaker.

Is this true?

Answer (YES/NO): YES